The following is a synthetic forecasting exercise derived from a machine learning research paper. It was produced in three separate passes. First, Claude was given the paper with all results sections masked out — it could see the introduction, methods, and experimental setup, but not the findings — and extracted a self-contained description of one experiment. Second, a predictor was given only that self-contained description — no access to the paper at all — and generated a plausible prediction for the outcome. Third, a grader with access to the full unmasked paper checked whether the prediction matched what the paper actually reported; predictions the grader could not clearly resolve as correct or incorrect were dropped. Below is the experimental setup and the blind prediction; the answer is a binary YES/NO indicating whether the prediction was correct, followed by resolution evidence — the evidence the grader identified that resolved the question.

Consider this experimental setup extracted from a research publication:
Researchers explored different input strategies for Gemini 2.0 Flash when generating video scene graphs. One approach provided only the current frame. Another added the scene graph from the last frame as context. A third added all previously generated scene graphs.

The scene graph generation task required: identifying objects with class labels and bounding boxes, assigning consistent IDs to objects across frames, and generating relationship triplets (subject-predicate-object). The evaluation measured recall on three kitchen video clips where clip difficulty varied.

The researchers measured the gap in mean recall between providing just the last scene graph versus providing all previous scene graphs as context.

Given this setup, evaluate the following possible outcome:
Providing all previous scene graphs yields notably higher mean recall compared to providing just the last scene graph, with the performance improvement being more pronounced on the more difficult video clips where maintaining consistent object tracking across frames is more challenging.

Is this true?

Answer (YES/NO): NO